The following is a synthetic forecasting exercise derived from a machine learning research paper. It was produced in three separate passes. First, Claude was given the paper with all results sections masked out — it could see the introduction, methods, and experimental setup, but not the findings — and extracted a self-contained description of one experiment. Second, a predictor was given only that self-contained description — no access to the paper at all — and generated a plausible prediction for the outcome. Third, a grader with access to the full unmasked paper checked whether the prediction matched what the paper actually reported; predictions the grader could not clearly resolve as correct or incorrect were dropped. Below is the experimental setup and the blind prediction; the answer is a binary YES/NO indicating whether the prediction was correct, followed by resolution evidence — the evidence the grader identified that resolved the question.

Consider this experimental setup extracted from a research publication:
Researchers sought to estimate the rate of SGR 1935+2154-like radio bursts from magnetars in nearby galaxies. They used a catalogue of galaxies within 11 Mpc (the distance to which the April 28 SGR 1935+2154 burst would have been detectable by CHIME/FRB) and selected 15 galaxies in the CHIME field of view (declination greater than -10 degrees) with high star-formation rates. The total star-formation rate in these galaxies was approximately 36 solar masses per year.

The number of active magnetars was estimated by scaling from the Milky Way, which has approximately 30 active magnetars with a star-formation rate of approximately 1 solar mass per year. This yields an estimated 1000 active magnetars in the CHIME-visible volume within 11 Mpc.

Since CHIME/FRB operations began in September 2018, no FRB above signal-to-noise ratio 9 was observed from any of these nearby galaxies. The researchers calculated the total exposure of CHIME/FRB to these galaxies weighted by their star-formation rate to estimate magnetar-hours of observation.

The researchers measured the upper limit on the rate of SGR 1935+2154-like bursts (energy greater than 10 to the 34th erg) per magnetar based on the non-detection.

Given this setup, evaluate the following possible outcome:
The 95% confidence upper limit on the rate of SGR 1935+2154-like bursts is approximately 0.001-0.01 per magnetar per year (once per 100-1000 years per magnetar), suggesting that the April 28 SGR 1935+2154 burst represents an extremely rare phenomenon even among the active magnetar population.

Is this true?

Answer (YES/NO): NO